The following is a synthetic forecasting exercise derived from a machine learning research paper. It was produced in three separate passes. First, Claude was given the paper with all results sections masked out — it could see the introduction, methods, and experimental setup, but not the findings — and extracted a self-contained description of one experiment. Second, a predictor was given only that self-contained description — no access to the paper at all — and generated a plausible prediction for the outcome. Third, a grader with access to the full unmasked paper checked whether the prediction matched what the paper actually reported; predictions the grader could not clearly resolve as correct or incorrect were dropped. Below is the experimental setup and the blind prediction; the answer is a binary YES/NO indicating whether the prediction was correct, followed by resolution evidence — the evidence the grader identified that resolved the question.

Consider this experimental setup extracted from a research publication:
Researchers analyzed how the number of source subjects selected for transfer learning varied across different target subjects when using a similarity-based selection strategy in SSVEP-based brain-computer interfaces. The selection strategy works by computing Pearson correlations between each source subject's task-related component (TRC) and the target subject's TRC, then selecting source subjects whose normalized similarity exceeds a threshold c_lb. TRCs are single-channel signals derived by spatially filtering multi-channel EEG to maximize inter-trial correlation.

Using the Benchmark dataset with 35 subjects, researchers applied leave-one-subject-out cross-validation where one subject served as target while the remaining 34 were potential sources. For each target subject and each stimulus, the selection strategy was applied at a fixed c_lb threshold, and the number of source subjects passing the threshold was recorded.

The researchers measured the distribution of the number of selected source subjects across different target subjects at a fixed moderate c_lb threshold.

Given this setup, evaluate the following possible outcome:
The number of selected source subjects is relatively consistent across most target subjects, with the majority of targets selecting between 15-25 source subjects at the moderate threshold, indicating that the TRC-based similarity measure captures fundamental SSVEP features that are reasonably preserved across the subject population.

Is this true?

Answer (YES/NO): NO